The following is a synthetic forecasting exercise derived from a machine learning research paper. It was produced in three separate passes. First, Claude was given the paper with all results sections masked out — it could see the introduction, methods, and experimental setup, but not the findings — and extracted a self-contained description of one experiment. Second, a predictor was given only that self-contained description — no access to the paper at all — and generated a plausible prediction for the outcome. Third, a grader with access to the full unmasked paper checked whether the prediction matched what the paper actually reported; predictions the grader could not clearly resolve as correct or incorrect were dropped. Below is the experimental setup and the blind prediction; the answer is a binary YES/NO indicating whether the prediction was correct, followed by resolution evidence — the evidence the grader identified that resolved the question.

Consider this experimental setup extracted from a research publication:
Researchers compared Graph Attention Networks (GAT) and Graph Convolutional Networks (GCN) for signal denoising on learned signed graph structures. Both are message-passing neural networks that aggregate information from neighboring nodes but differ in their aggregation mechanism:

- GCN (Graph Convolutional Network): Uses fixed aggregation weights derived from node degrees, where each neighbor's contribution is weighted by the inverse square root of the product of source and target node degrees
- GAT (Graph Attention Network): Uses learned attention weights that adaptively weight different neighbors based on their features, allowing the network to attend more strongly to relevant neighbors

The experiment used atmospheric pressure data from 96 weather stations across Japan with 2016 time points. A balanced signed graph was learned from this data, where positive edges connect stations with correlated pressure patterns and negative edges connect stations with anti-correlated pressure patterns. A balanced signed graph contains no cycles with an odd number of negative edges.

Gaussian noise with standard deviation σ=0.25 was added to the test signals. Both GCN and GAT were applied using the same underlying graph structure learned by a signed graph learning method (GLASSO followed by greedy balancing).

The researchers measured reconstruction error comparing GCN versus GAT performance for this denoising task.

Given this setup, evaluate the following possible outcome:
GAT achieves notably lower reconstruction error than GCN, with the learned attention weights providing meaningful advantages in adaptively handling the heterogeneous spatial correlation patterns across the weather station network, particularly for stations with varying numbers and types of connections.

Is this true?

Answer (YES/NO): NO